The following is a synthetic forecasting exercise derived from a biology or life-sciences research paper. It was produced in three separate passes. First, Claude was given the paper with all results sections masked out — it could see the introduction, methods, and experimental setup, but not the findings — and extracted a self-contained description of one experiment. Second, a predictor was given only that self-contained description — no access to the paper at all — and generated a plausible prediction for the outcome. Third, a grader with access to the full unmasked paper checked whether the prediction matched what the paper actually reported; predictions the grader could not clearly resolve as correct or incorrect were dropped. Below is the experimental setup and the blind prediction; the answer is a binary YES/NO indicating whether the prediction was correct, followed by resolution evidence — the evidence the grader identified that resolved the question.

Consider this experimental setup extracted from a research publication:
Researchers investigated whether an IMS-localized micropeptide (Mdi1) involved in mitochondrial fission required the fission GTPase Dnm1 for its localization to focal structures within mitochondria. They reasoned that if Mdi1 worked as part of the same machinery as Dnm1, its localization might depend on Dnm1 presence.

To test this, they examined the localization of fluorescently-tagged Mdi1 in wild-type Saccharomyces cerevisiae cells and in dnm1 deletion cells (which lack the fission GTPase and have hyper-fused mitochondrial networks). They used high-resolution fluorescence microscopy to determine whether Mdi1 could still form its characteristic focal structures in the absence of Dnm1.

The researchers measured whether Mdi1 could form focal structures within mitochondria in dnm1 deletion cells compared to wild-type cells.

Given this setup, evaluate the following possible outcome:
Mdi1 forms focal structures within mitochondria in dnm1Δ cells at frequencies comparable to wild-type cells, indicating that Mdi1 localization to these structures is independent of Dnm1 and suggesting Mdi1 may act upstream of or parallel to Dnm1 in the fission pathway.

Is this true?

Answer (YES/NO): YES